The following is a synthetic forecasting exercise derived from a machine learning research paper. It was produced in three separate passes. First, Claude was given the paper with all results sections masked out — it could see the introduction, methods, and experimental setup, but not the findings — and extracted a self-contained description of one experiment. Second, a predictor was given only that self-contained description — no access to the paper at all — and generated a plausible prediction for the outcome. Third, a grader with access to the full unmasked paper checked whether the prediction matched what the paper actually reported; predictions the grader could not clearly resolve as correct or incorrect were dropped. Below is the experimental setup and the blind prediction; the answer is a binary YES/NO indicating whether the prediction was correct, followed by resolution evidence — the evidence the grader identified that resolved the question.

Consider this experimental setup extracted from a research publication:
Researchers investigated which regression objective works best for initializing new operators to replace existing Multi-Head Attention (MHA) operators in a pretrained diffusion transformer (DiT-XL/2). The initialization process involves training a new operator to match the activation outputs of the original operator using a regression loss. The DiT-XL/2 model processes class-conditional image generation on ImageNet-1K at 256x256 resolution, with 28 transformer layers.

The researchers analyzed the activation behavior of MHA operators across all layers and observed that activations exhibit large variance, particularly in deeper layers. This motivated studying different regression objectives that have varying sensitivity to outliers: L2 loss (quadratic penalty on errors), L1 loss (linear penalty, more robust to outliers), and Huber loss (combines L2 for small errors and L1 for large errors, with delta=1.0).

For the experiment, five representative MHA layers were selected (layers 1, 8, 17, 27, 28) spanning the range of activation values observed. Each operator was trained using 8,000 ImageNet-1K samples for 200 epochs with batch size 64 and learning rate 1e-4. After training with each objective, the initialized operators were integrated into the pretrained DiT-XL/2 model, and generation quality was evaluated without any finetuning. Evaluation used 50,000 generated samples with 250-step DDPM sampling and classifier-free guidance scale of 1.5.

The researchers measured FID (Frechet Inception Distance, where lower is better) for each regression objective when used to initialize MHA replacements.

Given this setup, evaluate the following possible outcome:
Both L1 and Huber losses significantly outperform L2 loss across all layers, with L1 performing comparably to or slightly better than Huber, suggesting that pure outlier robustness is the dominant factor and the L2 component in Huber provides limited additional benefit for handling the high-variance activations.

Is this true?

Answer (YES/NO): NO